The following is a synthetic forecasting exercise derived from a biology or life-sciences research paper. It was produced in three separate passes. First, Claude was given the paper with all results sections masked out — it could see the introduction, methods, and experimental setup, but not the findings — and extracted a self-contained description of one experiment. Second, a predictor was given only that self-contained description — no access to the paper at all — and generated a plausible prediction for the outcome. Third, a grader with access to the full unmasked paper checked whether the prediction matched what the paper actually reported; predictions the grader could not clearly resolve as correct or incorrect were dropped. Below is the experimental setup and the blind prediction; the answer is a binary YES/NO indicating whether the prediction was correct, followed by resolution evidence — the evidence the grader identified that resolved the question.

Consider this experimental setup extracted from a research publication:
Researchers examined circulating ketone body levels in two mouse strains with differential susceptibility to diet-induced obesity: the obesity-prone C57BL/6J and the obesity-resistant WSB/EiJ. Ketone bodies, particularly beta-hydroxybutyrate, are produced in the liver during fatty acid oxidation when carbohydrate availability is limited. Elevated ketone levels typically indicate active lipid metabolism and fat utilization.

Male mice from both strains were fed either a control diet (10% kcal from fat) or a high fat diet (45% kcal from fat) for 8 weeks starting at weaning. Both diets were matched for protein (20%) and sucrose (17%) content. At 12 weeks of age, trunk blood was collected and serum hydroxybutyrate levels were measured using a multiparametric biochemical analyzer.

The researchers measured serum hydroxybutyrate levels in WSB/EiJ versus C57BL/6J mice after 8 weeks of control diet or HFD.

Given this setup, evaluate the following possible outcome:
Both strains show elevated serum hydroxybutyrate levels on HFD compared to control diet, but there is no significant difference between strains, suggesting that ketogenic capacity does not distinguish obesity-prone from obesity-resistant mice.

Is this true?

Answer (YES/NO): NO